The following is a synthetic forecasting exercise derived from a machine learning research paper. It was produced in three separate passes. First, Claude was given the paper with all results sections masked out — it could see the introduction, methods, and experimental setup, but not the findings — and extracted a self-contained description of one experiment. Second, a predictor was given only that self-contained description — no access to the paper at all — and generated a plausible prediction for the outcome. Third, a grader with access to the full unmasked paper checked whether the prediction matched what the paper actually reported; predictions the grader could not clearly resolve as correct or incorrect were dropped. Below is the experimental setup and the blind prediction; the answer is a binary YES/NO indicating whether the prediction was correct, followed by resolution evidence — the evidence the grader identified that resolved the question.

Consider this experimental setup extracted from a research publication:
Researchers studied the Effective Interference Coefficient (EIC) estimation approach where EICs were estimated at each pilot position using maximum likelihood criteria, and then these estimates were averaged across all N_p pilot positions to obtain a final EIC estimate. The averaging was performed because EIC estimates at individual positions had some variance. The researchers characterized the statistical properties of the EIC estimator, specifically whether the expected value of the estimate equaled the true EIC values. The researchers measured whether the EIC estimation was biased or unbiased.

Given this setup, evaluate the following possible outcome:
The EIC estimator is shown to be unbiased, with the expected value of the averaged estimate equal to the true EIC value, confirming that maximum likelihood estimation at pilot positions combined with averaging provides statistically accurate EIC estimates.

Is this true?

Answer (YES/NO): YES